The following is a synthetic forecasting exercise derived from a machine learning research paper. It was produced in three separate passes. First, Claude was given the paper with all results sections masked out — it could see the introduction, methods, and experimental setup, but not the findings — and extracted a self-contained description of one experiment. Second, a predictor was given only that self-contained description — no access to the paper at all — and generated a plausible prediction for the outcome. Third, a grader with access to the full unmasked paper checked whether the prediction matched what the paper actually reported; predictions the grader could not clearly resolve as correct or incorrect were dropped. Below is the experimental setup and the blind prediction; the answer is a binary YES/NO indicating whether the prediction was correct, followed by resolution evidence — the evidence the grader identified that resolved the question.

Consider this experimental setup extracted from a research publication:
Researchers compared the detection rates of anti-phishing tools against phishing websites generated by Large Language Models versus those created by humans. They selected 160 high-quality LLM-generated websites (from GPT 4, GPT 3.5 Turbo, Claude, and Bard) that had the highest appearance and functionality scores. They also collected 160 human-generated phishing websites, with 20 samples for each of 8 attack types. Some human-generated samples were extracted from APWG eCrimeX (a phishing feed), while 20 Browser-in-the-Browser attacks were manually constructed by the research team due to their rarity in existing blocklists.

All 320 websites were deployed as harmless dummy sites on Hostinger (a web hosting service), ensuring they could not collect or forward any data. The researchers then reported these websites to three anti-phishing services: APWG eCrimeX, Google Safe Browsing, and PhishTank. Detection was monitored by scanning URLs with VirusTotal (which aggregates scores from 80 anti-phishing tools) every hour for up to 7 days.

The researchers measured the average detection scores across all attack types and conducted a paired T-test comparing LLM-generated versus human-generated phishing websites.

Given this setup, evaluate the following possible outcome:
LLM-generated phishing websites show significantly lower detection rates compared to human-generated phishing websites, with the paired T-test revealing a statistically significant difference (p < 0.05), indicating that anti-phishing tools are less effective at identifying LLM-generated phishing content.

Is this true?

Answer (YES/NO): NO